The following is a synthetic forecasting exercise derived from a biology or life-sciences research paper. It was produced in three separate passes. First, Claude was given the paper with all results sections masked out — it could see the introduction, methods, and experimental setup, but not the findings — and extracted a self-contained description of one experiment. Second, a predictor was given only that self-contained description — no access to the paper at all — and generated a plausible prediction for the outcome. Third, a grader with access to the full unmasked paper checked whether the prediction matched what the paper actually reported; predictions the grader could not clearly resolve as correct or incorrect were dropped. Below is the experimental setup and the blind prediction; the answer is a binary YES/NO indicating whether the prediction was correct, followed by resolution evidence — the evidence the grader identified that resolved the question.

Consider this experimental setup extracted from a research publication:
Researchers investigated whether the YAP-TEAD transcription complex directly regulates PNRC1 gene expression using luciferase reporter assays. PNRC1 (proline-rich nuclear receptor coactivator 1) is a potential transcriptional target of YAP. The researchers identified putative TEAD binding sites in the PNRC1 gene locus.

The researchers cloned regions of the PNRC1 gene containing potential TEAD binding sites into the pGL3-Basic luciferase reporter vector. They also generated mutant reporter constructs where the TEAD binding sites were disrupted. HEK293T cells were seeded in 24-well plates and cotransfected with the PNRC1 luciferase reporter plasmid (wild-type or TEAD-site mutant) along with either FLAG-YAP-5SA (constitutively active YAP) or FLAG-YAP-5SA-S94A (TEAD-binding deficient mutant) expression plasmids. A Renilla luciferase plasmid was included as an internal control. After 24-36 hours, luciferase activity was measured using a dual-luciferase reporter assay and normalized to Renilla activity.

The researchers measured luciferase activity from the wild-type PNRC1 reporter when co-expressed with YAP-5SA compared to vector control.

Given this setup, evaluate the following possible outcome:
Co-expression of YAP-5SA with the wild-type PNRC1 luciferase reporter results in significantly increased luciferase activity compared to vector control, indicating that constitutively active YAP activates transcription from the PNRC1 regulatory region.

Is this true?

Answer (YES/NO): NO